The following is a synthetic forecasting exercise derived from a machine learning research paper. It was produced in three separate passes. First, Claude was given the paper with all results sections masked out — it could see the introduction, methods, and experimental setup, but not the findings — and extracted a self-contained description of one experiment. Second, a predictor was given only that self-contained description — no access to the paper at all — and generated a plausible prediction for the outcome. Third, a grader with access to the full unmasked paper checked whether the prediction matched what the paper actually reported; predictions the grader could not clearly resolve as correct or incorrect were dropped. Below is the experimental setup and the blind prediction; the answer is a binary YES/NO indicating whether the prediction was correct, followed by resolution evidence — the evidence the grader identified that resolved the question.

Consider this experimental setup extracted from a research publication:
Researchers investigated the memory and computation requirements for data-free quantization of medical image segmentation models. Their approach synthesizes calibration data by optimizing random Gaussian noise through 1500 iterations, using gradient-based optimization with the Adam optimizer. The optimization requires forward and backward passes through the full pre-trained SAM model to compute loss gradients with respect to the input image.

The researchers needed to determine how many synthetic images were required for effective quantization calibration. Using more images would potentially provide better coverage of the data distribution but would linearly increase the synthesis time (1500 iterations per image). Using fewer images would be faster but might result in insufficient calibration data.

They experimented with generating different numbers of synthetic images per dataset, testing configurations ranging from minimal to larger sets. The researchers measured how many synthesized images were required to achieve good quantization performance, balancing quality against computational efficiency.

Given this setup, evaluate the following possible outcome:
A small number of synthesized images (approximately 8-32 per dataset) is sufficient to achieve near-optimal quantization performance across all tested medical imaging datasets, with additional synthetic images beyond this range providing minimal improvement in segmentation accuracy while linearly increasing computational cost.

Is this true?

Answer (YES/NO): NO